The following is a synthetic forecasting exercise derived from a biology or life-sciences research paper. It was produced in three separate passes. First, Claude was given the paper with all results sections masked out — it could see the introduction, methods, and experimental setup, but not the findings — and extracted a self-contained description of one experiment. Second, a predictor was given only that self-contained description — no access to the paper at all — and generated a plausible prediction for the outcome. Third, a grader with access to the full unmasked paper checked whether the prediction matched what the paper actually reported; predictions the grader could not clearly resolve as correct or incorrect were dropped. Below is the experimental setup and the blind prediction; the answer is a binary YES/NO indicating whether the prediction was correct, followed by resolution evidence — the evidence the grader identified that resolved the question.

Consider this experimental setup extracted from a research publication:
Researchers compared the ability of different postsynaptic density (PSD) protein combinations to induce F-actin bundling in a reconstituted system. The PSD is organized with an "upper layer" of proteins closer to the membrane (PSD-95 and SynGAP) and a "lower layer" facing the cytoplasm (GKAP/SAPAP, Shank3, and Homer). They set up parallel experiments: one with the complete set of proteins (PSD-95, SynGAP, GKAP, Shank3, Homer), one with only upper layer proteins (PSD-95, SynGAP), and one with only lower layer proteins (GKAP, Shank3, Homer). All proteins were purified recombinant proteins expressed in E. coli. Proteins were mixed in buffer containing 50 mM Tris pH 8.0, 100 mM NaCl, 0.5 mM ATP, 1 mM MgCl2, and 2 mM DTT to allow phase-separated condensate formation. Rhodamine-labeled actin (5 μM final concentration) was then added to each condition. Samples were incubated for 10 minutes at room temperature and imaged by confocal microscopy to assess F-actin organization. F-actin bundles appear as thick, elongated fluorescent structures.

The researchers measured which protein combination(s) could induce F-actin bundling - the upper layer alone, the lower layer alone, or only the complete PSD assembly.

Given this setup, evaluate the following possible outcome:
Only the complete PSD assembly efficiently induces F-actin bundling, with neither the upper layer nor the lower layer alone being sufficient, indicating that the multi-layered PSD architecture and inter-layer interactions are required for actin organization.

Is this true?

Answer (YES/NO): NO